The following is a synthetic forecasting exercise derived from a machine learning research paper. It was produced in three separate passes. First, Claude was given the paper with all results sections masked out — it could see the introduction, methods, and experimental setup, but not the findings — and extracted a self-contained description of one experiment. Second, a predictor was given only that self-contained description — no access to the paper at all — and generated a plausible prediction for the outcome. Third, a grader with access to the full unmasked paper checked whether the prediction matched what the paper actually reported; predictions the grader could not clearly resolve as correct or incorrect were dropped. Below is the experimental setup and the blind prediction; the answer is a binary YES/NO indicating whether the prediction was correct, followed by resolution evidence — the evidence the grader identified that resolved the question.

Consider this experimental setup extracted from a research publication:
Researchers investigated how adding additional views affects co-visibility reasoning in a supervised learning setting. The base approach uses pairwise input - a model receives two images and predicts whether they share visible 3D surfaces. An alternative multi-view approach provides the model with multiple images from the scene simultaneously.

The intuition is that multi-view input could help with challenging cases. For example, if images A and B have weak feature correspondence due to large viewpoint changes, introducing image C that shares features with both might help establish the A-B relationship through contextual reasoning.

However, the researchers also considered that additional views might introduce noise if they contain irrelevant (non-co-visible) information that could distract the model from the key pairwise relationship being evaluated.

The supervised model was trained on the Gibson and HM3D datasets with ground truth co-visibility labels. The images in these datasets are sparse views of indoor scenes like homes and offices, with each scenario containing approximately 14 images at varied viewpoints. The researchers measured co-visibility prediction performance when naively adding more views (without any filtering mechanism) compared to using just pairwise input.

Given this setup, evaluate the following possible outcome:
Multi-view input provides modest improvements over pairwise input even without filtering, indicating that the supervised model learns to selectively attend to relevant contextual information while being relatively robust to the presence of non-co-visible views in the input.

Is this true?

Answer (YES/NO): NO